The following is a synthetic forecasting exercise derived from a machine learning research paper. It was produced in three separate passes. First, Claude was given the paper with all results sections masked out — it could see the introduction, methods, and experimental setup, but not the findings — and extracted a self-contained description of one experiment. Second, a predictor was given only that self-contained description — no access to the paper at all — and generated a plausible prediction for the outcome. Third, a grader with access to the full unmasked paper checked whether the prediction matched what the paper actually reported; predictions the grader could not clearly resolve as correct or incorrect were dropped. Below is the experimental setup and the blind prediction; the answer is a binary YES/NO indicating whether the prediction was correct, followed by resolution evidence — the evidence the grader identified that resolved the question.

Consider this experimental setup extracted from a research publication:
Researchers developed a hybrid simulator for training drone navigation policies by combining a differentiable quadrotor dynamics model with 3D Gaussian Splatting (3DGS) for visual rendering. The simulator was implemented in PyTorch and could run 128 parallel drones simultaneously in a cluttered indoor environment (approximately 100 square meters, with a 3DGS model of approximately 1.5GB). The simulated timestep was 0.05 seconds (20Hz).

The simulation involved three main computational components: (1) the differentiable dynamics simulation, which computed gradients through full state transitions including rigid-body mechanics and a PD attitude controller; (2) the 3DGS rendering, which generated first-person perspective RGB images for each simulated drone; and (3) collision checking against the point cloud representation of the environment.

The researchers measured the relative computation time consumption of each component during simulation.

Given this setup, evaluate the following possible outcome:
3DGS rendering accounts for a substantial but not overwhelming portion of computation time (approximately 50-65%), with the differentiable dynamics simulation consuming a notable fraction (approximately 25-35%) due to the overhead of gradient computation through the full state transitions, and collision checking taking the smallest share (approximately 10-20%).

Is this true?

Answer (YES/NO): YES